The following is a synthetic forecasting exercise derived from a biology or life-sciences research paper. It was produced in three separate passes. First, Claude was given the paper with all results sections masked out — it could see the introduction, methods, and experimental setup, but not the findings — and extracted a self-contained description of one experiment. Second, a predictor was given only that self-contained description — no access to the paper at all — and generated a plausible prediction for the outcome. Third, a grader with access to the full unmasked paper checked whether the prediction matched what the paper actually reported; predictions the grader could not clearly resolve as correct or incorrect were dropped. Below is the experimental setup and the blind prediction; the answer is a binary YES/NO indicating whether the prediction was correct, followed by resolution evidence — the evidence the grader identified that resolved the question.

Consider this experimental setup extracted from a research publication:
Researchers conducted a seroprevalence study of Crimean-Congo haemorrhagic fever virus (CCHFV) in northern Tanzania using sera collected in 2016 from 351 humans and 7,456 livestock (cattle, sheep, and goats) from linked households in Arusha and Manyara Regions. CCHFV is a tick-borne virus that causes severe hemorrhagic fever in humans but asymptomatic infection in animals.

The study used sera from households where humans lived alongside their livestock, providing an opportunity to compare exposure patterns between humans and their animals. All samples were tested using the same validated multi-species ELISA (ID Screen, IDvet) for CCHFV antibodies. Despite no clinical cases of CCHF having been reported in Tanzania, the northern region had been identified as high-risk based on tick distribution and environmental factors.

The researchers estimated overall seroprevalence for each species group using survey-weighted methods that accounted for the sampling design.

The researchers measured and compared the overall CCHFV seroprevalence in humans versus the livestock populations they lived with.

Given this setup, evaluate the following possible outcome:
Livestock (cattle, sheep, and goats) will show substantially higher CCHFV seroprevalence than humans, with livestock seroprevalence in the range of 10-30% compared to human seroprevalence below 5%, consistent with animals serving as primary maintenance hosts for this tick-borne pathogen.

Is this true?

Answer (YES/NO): NO